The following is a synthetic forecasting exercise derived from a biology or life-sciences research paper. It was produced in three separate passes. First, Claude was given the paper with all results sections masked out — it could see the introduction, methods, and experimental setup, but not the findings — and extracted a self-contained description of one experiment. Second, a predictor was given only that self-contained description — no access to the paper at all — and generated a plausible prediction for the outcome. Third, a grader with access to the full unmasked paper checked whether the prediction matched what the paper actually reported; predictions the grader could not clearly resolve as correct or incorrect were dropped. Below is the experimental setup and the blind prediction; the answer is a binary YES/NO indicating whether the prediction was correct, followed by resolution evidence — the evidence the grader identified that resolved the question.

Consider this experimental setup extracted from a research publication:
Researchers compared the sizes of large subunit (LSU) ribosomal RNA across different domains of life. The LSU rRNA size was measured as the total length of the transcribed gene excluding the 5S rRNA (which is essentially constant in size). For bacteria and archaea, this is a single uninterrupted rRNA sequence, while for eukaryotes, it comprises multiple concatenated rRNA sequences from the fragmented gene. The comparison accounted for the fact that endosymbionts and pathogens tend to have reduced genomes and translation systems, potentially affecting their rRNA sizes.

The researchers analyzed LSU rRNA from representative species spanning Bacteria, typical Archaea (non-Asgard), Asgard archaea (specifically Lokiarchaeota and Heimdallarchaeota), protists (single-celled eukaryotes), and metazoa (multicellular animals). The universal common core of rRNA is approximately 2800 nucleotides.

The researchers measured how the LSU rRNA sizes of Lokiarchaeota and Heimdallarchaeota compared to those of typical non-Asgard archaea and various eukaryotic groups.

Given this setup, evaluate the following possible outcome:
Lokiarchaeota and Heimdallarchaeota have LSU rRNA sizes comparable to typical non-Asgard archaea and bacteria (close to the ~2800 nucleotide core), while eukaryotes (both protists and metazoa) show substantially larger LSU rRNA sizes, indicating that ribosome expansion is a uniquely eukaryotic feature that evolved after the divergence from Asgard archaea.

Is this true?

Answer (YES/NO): NO